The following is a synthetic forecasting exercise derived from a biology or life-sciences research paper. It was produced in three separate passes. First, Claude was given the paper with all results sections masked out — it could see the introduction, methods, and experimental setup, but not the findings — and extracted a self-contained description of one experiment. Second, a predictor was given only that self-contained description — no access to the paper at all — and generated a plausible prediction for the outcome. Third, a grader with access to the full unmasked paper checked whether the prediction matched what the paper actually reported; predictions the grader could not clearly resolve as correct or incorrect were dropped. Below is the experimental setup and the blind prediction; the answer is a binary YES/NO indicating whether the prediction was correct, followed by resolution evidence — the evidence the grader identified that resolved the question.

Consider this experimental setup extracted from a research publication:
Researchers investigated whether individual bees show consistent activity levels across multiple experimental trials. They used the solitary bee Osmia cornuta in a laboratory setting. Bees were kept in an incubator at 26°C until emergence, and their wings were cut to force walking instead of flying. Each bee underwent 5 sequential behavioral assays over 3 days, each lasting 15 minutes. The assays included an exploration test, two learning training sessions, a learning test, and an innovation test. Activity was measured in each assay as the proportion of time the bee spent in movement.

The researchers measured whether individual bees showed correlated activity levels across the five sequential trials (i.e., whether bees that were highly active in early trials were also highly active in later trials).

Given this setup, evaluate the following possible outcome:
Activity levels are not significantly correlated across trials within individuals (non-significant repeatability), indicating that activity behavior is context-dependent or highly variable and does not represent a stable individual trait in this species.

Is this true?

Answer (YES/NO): YES